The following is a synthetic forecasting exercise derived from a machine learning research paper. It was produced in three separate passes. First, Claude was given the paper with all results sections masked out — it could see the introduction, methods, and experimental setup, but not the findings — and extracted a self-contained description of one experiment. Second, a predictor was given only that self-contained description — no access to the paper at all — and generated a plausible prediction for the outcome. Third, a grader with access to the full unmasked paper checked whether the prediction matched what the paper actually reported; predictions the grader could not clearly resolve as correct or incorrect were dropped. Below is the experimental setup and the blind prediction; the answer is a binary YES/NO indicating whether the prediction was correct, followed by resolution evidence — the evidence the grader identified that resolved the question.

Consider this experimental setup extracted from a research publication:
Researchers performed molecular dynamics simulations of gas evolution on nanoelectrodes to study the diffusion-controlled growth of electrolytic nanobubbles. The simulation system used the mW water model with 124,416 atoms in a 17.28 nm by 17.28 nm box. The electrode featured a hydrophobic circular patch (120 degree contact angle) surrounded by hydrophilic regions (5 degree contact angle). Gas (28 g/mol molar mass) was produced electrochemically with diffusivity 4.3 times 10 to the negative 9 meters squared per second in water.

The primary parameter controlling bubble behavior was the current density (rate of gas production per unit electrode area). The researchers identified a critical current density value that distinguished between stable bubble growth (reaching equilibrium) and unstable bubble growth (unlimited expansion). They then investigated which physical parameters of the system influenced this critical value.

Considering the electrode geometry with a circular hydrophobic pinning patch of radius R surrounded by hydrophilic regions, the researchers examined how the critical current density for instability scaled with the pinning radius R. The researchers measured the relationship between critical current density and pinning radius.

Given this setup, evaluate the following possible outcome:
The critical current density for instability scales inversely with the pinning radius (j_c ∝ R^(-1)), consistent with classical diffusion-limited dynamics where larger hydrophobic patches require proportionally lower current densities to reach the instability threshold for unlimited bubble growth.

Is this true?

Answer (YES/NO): YES